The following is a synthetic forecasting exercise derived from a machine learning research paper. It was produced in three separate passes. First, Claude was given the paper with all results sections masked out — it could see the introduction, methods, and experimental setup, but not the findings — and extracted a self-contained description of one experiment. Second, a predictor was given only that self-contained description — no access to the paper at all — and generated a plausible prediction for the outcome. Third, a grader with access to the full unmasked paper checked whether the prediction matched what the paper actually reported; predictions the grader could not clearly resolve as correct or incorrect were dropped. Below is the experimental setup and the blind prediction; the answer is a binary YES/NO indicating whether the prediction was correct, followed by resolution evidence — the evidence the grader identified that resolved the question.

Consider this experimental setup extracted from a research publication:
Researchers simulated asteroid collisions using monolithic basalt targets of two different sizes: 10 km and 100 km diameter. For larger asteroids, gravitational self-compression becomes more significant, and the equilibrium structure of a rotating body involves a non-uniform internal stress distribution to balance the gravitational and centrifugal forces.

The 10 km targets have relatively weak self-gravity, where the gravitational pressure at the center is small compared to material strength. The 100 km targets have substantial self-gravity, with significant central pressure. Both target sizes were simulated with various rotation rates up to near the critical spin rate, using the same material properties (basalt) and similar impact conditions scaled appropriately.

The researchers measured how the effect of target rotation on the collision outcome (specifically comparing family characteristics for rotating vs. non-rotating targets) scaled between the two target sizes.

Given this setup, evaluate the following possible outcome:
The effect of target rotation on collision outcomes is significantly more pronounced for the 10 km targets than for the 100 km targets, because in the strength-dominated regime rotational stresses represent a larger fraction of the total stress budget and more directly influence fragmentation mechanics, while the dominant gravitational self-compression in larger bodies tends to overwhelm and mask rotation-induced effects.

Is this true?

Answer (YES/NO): NO